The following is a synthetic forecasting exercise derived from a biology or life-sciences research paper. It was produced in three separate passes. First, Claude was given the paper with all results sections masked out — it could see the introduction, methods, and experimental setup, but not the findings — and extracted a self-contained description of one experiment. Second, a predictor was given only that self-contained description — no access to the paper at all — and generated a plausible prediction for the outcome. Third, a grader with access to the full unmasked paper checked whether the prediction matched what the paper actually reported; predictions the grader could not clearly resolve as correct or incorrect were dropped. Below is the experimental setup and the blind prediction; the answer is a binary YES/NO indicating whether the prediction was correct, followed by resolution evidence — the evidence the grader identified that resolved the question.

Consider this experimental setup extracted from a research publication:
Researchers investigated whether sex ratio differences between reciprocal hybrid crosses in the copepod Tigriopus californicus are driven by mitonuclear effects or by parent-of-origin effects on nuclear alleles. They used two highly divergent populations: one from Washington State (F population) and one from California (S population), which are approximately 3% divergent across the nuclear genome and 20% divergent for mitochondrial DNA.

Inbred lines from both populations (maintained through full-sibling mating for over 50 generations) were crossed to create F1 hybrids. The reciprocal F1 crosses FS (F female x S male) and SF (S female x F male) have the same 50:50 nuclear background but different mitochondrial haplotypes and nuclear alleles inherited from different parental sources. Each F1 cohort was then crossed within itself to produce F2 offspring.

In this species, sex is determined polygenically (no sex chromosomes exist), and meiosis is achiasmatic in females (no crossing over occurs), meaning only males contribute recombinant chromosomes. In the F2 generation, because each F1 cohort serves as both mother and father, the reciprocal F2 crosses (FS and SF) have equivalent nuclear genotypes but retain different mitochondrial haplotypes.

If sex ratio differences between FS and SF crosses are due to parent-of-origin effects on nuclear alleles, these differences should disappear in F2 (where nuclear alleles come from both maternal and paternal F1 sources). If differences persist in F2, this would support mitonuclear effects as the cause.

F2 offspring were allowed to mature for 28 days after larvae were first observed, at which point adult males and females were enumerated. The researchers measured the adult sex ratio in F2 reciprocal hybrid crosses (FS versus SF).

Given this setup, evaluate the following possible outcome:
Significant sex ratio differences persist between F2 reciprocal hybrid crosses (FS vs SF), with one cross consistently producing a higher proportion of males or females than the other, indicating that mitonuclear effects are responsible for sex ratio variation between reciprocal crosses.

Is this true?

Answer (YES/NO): YES